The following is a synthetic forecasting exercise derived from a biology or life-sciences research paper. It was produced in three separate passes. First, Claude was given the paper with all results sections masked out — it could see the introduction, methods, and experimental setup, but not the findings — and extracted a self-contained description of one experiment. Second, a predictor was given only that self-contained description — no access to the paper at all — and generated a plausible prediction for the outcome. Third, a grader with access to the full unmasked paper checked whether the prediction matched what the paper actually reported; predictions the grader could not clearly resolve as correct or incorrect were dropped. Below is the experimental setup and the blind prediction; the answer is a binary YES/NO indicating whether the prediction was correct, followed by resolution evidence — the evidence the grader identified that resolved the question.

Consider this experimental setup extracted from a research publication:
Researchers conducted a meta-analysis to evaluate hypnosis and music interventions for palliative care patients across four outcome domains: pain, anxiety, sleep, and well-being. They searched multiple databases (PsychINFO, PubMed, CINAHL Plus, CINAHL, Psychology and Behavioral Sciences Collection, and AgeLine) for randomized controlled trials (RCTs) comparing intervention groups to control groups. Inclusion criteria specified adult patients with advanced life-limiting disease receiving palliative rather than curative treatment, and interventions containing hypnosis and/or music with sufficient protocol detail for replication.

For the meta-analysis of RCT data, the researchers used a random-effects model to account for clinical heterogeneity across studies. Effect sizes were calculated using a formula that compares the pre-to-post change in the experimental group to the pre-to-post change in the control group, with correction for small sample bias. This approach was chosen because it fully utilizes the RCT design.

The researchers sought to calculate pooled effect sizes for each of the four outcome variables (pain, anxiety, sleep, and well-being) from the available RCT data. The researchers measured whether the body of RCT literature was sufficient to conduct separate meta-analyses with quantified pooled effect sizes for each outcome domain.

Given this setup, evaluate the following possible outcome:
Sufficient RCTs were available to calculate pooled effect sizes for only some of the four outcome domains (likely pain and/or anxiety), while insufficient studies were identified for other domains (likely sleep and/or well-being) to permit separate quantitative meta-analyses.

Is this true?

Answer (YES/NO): YES